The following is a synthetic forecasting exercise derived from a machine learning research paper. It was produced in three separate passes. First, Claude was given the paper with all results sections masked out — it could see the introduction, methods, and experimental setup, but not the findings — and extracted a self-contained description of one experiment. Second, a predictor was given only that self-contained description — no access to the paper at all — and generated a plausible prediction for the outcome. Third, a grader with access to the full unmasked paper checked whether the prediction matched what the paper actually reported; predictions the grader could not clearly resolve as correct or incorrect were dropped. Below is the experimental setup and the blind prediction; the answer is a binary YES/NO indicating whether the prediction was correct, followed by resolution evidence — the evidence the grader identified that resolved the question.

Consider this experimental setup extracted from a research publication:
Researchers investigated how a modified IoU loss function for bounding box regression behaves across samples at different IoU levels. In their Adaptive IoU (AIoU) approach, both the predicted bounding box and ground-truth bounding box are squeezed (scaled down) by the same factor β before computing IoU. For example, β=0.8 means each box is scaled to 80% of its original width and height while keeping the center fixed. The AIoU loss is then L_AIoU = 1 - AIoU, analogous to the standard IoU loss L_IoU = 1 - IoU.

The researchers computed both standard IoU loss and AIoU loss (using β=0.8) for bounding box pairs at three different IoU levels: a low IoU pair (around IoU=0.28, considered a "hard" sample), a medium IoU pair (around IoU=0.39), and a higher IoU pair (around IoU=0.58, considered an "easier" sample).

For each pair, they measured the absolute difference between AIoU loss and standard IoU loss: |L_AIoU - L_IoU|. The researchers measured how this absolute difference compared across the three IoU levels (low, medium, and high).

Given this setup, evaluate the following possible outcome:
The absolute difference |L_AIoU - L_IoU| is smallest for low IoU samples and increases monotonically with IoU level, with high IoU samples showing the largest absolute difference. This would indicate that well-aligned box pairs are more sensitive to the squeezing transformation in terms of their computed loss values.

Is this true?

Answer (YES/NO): NO